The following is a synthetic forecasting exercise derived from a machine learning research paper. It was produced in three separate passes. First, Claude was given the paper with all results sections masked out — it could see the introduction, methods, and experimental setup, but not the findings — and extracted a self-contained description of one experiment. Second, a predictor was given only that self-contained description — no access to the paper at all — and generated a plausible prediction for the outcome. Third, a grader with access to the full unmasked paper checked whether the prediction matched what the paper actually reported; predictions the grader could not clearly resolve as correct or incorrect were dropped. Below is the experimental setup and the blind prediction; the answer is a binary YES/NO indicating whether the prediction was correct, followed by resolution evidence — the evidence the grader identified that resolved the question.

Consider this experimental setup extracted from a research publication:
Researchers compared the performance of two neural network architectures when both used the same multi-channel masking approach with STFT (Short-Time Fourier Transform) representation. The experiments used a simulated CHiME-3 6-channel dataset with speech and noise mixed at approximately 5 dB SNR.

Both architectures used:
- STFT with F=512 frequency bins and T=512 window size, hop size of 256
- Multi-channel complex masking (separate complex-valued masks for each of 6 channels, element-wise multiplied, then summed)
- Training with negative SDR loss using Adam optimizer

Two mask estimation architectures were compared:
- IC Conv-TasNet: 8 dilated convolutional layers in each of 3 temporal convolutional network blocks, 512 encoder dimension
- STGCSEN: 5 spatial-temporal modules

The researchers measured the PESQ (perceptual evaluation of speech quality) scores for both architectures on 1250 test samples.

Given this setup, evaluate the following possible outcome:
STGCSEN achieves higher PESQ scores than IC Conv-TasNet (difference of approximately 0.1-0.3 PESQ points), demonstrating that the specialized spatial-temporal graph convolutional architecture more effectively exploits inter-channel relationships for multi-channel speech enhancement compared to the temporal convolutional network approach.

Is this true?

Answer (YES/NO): NO